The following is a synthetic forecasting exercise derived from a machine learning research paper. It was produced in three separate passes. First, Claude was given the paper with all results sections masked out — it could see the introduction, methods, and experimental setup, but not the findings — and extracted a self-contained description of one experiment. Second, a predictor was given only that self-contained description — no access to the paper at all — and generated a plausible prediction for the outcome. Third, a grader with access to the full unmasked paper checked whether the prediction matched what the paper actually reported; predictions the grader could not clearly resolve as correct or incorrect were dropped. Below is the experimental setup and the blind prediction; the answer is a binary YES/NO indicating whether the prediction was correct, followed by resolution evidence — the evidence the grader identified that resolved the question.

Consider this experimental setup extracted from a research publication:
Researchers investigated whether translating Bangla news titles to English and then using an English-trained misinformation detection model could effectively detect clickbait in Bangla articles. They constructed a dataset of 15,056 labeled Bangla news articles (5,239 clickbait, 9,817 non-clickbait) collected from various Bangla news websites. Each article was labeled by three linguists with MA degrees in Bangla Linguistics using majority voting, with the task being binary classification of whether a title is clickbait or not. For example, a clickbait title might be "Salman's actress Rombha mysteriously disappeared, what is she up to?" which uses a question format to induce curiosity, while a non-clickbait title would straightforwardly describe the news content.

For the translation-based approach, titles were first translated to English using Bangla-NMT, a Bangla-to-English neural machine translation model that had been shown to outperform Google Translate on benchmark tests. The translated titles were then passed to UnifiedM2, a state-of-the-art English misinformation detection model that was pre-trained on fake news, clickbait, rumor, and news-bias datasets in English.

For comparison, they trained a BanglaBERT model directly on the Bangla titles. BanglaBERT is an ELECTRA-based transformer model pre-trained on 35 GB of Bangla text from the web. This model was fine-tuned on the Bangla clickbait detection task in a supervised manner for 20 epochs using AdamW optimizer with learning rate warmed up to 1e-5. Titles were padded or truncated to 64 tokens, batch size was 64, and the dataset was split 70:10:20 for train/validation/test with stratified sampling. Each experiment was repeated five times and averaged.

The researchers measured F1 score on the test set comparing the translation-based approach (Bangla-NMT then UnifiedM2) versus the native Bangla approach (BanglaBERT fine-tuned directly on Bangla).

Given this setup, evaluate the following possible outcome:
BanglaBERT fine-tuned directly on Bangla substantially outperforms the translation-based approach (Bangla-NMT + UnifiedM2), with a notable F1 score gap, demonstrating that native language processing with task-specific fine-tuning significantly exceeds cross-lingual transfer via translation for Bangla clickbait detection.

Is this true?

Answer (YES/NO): YES